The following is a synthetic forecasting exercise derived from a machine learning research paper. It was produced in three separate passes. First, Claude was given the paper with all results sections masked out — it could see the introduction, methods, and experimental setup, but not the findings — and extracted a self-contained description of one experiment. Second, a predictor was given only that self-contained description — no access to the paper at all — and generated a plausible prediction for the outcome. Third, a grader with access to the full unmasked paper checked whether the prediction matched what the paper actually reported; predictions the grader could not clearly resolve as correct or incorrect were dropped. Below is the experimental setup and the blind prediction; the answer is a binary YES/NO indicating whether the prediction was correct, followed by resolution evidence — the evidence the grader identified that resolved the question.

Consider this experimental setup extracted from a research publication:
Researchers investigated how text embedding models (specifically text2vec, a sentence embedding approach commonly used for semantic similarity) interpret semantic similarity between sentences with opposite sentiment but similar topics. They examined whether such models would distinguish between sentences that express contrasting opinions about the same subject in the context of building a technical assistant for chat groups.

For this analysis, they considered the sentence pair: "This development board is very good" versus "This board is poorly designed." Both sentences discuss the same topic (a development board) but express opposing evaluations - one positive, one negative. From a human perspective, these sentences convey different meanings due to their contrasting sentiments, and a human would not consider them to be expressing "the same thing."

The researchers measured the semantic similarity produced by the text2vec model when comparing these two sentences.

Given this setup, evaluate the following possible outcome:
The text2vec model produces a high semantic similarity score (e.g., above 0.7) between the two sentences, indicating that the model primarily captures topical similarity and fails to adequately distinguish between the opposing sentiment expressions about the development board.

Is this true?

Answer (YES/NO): YES